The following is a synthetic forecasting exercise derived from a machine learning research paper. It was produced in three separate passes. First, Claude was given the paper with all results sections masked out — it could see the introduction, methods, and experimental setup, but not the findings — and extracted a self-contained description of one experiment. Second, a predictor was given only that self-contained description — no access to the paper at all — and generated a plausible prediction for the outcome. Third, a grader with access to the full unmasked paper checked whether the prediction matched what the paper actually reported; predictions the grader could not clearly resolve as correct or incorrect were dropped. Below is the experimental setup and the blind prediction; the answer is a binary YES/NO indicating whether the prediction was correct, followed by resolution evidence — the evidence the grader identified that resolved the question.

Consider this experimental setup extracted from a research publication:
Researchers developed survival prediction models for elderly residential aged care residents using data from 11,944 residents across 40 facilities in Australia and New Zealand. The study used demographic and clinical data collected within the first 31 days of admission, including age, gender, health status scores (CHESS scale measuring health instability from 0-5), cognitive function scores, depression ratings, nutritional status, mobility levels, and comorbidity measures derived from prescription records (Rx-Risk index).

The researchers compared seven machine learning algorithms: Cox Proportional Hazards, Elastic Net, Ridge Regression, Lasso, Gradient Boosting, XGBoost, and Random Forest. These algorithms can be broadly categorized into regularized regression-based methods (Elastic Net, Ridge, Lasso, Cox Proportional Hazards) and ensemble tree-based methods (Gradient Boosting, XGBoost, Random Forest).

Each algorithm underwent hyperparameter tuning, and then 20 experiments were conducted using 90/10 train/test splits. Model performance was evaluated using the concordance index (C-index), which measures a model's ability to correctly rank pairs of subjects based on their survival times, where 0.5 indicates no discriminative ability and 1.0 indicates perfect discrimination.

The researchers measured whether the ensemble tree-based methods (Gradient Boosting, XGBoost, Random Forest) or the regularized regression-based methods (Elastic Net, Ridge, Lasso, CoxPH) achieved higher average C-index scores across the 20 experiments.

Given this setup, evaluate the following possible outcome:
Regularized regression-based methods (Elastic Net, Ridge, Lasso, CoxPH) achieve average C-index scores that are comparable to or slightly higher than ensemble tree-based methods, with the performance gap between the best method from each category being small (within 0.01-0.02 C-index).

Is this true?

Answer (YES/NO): NO